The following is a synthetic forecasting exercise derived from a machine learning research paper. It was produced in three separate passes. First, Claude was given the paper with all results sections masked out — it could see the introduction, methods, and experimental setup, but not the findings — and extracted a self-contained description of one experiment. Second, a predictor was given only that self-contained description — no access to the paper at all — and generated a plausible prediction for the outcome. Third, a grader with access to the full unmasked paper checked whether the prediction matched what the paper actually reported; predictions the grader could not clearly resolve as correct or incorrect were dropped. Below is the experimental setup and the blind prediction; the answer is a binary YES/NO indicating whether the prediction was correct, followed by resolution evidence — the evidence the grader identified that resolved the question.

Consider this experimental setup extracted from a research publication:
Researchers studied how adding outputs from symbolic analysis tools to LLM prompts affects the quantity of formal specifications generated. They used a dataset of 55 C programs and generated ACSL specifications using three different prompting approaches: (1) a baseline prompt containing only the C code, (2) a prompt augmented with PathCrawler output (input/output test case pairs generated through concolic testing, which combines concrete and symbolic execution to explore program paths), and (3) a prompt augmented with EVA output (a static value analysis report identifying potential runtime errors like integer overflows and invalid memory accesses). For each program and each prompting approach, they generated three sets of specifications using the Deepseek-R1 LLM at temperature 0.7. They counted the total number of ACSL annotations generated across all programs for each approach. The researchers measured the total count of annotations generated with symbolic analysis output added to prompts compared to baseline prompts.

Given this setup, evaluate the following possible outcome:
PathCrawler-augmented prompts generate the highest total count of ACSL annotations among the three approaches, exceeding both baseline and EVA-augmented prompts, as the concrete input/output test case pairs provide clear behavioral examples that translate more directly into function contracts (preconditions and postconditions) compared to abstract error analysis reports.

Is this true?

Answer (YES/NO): NO